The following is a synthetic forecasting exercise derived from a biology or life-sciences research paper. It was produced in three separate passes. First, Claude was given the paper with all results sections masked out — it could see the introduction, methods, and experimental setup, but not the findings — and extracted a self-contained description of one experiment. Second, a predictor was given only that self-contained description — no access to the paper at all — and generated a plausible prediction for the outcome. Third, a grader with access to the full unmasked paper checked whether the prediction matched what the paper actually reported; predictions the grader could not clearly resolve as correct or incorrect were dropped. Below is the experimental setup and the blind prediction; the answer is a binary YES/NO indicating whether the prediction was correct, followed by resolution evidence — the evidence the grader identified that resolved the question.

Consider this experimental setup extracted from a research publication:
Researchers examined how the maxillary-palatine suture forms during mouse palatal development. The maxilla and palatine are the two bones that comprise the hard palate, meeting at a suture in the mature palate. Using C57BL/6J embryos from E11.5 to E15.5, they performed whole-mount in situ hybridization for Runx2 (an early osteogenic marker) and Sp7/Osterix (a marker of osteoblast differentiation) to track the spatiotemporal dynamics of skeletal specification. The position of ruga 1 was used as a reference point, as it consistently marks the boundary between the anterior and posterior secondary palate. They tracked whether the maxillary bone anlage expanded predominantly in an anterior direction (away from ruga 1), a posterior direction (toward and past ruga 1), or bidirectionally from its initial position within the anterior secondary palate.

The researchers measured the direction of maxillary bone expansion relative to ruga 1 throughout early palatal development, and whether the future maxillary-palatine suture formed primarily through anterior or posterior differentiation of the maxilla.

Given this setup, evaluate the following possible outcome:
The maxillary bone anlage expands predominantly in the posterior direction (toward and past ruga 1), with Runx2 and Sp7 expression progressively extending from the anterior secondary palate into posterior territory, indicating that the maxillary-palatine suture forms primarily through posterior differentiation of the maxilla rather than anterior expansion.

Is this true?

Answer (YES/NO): NO